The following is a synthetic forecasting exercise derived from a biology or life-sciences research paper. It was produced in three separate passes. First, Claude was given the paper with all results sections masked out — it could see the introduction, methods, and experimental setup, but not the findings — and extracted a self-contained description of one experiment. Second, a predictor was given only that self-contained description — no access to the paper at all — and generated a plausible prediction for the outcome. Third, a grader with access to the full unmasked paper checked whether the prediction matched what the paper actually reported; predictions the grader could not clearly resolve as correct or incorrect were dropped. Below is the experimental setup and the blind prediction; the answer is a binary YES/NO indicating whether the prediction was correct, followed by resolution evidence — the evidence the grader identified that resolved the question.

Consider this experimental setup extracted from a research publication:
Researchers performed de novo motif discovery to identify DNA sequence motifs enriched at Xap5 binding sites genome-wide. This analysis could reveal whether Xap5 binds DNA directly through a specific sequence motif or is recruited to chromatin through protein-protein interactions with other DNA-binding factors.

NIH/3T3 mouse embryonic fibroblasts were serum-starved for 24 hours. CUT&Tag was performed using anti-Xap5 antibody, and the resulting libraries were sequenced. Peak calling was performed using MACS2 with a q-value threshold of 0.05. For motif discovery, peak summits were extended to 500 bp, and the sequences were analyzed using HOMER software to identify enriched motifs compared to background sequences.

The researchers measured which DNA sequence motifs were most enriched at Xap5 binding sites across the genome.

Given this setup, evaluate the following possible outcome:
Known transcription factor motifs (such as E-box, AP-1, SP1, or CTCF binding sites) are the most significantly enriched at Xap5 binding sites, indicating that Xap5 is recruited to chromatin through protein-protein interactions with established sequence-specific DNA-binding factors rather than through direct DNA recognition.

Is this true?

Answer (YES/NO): NO